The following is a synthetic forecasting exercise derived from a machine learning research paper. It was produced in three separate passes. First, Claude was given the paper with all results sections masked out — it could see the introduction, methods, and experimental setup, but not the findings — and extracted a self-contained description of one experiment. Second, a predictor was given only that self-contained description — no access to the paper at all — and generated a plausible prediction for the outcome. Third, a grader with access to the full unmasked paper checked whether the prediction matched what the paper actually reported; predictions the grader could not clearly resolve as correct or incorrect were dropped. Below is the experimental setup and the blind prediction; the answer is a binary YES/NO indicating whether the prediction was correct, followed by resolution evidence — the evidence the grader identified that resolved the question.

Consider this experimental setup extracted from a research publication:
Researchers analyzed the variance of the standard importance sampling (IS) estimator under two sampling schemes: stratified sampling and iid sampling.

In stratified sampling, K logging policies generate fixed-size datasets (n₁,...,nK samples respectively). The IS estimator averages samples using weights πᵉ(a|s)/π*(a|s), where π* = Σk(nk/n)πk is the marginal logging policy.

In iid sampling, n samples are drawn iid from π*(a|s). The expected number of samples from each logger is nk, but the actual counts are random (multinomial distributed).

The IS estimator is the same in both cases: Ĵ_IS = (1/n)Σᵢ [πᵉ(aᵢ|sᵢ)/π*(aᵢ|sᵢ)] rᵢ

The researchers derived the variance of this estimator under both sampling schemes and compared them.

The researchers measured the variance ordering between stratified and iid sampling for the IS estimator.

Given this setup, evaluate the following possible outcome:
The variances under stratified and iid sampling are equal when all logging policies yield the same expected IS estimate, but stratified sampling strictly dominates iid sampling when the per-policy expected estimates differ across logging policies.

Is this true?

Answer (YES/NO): YES